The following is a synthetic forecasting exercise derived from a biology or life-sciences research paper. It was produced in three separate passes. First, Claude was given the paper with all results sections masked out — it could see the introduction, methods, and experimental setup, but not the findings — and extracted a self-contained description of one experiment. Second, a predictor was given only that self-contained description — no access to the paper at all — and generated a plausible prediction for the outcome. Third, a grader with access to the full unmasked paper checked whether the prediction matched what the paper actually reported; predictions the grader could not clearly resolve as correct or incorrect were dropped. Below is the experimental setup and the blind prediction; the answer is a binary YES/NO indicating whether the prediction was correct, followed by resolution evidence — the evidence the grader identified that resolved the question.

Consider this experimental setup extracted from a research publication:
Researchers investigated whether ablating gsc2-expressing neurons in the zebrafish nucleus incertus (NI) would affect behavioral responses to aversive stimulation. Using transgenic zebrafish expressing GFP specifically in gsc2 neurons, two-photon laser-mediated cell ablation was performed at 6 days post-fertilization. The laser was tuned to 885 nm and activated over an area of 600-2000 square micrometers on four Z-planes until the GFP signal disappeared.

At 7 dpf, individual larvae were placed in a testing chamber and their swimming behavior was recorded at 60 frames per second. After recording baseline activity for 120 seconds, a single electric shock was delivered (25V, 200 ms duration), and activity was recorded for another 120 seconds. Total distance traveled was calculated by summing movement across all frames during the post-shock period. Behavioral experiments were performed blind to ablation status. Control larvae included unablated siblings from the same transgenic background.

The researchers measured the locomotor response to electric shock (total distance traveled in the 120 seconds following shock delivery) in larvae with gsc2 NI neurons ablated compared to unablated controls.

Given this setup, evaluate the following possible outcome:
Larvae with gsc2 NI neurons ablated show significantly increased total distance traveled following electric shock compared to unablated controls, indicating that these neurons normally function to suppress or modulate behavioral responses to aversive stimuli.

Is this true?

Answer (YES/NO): NO